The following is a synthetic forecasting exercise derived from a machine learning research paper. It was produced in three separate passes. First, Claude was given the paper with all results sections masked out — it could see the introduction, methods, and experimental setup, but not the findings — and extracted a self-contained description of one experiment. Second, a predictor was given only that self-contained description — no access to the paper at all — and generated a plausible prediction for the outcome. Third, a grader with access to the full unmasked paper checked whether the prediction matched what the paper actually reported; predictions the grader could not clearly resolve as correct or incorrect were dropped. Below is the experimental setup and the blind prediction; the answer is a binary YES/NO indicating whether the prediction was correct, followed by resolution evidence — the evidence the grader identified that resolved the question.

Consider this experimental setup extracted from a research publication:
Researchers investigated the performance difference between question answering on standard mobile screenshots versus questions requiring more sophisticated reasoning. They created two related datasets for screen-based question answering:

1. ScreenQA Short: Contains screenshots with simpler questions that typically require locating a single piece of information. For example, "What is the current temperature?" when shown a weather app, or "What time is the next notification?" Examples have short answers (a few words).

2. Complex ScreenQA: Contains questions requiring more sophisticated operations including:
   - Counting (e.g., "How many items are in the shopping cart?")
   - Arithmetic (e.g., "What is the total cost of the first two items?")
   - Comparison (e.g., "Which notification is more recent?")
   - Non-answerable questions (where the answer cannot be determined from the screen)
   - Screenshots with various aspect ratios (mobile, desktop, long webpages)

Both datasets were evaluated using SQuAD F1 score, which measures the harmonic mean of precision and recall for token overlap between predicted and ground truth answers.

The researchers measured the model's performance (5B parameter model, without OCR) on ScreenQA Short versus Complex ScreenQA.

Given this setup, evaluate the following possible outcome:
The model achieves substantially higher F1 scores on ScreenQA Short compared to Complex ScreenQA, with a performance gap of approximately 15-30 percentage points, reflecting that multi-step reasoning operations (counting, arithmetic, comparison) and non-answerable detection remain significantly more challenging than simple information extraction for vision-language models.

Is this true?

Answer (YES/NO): NO